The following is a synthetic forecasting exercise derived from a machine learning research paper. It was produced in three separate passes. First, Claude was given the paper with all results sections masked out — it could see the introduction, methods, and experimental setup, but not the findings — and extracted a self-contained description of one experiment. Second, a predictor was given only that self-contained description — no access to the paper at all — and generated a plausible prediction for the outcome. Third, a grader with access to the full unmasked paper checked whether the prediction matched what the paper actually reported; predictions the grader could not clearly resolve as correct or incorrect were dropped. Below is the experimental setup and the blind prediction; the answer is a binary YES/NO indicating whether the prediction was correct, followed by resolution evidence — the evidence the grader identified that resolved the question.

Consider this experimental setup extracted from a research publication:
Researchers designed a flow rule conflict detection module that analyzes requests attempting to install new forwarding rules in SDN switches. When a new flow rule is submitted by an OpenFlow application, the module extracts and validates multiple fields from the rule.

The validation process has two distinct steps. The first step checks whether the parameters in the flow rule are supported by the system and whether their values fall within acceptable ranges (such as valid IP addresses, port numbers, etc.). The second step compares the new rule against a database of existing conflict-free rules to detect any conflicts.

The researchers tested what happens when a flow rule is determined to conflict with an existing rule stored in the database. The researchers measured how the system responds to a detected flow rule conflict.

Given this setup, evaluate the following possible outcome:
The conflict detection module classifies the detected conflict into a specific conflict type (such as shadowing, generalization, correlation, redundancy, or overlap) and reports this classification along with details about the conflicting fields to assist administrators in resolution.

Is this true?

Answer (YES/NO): NO